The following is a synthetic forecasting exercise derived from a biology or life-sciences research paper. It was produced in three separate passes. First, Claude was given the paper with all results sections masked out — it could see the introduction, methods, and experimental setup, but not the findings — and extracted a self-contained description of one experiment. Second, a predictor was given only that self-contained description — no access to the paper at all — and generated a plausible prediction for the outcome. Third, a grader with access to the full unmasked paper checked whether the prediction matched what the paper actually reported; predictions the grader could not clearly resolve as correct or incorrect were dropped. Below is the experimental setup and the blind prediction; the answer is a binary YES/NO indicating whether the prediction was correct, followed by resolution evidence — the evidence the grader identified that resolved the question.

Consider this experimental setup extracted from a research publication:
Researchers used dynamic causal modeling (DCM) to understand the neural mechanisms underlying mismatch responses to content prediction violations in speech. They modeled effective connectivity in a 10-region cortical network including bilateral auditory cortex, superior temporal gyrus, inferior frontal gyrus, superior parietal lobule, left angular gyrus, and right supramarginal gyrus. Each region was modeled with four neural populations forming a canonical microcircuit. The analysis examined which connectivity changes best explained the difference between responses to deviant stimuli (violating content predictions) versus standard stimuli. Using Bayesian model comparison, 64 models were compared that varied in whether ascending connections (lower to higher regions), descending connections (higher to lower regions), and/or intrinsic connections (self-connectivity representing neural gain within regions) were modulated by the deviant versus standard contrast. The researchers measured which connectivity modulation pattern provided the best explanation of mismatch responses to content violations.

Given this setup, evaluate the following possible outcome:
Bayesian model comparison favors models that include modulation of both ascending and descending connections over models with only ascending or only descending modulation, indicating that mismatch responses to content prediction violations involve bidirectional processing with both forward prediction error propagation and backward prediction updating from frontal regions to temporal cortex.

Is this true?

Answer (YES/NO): YES